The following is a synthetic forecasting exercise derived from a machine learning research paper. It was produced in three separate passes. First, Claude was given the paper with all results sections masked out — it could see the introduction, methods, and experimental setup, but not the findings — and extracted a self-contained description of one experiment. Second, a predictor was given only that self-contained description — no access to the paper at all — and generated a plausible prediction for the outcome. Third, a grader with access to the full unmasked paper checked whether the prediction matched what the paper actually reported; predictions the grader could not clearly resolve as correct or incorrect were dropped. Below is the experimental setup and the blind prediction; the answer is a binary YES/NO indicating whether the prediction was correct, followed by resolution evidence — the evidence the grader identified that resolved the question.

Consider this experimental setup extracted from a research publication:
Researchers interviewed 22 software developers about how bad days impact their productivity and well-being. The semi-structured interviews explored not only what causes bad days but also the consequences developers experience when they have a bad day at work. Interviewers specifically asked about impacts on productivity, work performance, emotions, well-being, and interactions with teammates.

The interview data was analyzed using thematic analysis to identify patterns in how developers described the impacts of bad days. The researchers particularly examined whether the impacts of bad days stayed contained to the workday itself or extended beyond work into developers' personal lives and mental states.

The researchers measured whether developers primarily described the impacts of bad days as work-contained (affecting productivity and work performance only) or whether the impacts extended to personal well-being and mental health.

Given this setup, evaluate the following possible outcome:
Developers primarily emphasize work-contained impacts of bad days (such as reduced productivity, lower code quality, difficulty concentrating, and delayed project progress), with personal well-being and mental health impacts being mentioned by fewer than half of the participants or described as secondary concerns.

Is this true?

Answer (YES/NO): NO